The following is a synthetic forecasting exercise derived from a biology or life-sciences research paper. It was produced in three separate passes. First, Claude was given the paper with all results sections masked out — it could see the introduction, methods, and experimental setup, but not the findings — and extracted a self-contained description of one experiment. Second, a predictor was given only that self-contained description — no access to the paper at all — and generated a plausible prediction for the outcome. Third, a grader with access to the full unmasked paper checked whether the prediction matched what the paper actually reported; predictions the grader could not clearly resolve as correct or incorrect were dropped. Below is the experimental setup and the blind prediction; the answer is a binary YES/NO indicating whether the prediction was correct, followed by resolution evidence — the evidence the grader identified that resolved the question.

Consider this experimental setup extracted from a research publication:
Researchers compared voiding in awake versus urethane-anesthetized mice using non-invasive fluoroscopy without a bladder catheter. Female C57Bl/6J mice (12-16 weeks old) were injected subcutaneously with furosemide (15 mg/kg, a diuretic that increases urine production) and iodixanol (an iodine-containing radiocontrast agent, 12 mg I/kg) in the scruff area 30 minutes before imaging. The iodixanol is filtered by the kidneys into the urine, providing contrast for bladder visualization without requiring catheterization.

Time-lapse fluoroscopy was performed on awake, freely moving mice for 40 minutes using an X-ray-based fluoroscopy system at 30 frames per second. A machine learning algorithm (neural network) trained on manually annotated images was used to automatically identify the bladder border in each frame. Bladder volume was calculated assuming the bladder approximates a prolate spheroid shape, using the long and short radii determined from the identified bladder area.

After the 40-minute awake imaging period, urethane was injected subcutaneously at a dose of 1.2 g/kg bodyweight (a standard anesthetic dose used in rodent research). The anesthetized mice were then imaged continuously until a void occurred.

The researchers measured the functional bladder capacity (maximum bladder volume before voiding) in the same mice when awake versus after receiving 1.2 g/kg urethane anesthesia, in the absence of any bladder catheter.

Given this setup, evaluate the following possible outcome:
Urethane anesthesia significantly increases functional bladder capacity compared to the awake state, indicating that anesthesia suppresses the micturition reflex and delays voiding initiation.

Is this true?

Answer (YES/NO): NO